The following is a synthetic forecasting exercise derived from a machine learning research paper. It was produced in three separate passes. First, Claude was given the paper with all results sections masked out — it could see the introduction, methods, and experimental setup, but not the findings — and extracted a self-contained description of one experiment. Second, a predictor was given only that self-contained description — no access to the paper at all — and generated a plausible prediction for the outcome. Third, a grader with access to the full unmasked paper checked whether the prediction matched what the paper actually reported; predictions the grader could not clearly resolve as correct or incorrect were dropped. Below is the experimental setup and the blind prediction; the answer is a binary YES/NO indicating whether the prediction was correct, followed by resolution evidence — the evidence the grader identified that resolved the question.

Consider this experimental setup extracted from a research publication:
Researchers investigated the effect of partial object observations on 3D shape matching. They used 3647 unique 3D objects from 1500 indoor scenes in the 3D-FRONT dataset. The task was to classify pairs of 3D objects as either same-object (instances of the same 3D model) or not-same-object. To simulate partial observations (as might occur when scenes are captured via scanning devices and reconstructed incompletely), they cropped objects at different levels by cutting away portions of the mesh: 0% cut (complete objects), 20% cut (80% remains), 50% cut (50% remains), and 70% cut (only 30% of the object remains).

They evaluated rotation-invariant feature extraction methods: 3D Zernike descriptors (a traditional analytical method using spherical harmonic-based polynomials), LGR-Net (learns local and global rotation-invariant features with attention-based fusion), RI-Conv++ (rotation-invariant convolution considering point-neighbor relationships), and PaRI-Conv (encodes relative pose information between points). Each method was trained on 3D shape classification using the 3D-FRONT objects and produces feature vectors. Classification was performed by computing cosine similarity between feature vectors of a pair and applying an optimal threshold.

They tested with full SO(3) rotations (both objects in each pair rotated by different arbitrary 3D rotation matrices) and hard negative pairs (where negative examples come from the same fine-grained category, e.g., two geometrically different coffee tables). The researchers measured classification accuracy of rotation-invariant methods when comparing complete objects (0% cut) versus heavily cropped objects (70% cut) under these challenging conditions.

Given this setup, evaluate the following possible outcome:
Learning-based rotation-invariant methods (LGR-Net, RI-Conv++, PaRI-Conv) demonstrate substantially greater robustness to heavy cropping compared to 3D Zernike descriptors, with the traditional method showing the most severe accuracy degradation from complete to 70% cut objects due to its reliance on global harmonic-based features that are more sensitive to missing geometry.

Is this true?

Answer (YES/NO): YES